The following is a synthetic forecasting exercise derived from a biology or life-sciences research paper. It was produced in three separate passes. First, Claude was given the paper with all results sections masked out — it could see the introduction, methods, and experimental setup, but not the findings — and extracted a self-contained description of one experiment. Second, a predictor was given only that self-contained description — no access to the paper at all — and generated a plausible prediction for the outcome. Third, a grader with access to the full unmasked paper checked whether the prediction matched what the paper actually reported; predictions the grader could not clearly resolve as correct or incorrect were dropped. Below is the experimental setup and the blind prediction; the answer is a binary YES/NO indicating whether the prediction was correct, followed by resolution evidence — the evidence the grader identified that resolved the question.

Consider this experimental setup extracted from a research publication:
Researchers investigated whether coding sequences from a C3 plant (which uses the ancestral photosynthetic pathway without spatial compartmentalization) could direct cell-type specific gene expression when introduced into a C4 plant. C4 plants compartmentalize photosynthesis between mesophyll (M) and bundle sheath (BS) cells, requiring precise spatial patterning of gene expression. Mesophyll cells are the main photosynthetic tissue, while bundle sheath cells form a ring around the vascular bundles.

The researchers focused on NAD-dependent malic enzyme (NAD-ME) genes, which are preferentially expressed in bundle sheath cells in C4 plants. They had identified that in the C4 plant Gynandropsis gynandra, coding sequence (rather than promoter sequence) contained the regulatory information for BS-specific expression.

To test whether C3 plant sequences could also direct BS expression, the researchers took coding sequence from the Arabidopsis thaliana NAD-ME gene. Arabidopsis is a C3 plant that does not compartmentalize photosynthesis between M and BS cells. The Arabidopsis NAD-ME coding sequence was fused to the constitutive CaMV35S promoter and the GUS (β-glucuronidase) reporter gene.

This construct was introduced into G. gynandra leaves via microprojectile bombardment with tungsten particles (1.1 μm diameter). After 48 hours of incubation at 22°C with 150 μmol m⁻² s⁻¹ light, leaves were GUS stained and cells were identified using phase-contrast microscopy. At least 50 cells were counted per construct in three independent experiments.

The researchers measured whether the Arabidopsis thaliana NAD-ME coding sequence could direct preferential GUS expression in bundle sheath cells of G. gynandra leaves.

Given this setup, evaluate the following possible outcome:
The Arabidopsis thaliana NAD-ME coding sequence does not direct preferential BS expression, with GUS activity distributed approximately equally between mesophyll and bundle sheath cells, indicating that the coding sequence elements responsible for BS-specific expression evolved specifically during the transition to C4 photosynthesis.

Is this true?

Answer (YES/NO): NO